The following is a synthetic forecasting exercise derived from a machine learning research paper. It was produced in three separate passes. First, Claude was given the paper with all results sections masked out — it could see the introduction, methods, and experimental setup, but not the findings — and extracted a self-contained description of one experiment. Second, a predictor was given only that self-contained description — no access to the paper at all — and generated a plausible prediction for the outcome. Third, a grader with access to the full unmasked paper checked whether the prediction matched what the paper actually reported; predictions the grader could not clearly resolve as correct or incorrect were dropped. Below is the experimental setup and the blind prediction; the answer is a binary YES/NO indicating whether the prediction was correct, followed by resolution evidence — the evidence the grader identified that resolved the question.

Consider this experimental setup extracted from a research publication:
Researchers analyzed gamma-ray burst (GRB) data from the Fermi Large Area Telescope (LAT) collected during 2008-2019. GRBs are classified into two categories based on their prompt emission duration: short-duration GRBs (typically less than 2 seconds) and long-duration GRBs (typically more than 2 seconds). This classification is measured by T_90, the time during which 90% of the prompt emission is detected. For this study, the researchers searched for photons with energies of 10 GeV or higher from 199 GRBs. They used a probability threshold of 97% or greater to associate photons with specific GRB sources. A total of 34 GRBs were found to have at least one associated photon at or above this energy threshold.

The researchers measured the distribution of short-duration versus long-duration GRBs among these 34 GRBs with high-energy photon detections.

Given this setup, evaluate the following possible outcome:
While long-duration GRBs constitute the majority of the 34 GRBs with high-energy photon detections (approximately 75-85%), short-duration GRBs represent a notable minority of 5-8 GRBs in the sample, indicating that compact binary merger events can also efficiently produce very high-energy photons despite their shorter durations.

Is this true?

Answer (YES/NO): NO